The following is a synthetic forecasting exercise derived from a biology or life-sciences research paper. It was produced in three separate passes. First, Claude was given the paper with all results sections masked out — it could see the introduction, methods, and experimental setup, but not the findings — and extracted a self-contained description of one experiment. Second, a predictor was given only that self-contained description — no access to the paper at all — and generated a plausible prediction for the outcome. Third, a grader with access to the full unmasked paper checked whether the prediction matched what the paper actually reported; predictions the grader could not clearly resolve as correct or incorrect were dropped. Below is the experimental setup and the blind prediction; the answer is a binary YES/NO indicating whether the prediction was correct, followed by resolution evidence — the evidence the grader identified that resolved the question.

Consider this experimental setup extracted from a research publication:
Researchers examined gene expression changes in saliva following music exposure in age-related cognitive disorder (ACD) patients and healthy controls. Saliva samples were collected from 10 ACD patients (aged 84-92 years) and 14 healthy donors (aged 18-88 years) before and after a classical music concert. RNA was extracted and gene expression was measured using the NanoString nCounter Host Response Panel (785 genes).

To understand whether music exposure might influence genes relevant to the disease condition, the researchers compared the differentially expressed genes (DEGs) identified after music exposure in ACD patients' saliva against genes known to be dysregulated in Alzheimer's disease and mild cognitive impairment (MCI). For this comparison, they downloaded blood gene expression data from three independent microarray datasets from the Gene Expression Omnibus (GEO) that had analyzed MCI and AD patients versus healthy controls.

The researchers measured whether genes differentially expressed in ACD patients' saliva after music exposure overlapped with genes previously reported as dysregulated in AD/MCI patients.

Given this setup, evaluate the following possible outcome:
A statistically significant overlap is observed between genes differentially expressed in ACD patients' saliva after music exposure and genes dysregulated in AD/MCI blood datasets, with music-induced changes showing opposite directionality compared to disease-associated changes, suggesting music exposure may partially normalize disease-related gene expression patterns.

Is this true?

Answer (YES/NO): NO